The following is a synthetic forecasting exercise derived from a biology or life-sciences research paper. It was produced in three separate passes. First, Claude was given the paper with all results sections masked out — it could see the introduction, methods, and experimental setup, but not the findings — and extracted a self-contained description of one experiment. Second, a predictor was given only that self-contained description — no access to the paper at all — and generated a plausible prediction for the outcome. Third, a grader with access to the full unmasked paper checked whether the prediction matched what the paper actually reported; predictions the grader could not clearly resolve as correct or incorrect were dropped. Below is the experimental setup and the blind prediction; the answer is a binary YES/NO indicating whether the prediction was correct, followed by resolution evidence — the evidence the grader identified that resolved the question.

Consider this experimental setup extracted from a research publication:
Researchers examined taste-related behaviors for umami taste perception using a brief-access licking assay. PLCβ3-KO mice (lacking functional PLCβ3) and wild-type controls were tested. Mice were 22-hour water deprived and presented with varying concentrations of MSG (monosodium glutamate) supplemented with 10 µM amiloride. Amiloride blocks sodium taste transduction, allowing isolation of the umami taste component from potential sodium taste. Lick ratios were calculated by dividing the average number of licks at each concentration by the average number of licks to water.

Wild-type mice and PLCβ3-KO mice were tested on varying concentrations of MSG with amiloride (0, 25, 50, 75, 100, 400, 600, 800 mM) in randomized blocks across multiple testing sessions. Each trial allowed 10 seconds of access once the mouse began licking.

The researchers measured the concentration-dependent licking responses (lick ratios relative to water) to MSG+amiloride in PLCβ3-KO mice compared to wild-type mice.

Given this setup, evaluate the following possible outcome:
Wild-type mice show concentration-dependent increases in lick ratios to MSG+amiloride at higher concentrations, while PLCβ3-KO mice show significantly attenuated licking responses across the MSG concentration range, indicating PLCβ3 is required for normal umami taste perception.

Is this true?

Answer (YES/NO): YES